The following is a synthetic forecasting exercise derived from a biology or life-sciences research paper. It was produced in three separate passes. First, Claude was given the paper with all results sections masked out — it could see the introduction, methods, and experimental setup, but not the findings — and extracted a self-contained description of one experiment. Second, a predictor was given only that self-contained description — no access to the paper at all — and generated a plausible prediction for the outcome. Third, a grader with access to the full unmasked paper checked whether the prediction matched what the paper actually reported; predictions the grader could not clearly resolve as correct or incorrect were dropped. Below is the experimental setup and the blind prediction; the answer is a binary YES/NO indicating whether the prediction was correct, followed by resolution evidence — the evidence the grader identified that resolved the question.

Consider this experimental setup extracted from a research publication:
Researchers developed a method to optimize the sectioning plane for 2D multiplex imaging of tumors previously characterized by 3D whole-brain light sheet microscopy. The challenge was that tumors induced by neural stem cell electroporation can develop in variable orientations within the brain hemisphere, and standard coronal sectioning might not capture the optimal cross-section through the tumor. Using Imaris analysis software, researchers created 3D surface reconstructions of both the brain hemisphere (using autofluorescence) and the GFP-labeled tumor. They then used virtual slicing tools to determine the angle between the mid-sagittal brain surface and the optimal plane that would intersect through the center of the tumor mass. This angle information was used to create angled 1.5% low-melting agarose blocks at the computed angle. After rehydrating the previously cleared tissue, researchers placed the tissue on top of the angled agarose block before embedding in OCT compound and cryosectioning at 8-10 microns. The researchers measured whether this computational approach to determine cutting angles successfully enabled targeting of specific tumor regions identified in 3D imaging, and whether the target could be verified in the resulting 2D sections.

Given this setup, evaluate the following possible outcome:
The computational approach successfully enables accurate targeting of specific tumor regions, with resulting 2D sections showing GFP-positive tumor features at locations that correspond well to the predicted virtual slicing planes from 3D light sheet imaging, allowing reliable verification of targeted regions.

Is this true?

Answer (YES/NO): YES